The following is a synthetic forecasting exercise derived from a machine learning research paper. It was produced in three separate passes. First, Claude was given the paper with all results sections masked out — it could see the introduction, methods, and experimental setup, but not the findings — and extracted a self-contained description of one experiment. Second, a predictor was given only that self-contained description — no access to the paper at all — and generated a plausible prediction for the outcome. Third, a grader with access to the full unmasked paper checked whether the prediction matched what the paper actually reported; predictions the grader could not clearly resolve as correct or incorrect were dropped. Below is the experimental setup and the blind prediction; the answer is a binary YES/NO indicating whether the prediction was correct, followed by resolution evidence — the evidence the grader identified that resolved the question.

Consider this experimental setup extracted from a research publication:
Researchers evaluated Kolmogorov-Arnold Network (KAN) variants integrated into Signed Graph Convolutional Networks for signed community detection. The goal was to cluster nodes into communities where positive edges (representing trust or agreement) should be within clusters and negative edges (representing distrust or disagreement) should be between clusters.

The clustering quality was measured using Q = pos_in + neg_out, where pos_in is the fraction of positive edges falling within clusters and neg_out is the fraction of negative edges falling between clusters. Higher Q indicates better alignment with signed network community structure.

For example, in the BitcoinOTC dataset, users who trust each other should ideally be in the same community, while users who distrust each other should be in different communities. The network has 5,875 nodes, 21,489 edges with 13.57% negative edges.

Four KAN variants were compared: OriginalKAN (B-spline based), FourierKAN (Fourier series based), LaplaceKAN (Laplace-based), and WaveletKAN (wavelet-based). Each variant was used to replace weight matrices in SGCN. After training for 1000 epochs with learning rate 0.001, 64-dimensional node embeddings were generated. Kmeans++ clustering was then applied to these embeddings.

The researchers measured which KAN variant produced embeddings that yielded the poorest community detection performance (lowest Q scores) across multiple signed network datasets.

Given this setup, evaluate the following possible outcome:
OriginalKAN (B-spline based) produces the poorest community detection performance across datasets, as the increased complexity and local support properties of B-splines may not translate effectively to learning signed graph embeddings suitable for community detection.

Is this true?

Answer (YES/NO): NO